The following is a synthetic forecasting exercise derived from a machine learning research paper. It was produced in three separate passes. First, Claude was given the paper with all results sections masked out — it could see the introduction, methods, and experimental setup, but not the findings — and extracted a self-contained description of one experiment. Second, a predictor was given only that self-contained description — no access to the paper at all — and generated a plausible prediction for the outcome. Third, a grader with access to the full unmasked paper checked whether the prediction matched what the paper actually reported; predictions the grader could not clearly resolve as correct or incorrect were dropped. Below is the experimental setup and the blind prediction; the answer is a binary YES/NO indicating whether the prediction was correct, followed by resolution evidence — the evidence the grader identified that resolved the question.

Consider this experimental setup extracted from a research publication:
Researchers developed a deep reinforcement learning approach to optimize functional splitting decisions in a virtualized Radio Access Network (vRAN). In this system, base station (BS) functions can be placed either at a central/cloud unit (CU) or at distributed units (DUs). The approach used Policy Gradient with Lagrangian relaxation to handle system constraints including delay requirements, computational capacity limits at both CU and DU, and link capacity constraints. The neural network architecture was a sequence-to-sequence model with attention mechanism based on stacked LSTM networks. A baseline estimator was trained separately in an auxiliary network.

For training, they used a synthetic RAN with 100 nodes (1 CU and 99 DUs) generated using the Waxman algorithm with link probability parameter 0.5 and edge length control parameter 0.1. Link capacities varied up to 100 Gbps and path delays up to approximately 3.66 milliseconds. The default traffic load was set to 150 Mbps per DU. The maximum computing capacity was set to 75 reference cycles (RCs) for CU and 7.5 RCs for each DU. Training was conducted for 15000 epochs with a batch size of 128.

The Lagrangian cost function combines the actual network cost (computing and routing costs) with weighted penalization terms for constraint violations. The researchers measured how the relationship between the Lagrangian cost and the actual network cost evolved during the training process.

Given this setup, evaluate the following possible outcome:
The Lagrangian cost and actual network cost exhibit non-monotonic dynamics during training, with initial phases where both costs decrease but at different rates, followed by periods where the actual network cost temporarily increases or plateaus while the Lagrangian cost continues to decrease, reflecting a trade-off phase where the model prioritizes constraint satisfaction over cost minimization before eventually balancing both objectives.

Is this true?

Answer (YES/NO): NO